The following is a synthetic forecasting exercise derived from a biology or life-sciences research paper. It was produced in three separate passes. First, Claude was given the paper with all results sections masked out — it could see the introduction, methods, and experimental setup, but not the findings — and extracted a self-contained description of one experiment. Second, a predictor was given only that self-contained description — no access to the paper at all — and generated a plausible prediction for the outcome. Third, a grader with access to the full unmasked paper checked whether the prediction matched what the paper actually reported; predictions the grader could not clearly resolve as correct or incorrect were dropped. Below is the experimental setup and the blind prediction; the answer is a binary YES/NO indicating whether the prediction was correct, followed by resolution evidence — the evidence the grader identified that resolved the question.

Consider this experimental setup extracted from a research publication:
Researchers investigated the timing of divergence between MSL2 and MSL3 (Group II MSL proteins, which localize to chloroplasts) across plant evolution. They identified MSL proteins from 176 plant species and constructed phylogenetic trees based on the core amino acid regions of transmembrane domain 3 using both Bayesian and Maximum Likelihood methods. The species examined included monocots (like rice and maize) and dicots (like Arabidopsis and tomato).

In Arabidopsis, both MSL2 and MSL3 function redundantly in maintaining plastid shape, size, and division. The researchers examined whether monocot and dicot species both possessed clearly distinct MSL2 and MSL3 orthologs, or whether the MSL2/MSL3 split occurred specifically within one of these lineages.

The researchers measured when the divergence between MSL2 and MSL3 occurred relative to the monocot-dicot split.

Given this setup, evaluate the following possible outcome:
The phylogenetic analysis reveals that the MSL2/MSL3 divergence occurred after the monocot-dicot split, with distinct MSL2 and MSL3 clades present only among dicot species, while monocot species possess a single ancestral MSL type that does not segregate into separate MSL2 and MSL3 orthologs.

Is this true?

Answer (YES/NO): YES